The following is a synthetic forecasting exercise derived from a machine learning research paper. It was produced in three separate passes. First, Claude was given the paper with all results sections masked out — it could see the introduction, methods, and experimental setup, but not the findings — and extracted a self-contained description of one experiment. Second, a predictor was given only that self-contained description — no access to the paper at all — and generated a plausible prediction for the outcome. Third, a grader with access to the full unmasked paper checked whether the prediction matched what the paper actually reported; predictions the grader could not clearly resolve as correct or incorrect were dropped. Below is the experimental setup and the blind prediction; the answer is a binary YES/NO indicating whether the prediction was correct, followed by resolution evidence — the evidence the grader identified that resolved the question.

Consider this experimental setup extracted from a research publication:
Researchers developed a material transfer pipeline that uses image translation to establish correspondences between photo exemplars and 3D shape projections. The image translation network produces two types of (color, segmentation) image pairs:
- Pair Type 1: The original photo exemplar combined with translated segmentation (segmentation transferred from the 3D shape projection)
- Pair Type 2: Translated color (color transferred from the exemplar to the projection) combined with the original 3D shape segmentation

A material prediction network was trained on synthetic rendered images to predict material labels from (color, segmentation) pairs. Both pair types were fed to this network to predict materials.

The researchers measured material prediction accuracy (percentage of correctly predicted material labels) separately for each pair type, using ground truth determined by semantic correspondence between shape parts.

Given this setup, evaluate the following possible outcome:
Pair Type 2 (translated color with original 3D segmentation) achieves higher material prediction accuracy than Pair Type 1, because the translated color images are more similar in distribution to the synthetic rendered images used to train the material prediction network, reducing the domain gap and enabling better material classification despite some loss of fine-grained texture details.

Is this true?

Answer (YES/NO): NO